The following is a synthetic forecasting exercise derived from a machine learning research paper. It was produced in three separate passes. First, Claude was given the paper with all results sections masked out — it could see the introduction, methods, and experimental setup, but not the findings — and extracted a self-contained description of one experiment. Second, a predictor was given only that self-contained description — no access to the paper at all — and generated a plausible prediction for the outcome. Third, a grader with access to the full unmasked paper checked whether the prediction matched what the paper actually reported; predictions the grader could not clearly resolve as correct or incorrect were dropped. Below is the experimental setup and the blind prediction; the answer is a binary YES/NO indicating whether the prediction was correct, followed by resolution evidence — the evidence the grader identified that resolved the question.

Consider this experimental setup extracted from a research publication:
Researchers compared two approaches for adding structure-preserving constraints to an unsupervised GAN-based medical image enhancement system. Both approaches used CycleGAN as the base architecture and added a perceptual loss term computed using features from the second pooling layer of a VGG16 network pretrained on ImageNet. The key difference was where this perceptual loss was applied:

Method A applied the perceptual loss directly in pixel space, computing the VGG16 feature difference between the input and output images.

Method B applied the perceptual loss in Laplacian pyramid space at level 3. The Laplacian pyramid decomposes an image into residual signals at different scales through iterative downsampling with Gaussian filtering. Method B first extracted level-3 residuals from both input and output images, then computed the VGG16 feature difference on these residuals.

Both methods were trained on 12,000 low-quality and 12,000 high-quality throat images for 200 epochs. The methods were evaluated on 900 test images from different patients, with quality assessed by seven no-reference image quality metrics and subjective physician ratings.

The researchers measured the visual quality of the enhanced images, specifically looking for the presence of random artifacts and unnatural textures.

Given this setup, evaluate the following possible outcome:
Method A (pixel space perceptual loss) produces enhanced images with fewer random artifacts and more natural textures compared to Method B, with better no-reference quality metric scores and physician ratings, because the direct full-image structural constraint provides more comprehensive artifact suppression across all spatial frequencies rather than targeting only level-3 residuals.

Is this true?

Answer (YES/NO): NO